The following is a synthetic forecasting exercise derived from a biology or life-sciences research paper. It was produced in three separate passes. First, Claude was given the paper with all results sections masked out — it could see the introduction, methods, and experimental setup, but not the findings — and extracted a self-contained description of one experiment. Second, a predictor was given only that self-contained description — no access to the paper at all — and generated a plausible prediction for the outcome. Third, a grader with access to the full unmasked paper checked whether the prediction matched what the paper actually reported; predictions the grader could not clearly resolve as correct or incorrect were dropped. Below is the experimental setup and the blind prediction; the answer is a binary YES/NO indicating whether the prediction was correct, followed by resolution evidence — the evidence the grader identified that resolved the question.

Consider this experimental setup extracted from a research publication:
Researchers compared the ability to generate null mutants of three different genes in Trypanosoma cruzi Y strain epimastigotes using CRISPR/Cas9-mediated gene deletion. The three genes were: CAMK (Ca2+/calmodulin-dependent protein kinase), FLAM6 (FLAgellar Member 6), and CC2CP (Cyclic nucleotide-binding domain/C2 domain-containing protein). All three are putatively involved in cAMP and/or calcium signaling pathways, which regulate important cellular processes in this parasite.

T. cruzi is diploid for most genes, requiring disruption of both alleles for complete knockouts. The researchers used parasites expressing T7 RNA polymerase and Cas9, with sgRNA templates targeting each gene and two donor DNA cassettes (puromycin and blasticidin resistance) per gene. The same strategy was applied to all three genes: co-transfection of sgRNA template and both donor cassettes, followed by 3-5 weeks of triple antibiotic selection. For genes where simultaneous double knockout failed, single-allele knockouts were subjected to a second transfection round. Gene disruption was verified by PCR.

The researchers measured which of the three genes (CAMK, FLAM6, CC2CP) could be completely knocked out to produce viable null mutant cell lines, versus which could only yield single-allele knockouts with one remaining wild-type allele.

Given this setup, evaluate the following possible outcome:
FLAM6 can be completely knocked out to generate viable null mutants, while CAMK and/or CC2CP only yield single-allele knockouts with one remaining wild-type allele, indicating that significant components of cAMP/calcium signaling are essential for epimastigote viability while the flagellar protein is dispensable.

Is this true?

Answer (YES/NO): NO